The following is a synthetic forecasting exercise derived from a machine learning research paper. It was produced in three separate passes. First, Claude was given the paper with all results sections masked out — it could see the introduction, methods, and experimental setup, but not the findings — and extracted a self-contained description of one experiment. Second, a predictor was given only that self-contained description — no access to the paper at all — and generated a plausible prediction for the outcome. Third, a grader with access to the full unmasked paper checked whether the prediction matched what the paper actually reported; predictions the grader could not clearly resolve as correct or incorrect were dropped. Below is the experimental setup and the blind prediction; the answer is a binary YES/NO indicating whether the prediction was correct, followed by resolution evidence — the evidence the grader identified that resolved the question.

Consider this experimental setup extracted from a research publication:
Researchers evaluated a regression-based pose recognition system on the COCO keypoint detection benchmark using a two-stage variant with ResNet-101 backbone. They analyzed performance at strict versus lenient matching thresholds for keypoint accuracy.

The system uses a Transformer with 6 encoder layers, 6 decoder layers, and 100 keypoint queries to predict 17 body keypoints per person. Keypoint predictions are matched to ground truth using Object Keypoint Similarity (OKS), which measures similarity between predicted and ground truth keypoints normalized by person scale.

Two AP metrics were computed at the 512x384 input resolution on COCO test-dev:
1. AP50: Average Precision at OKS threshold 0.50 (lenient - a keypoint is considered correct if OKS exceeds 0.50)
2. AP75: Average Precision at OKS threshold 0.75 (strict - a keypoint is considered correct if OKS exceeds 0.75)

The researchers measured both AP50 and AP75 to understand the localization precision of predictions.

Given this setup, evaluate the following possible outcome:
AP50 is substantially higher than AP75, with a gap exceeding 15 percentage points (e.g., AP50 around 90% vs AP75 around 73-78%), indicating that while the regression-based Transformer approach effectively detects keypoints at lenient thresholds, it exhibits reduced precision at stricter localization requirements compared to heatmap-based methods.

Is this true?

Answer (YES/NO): NO